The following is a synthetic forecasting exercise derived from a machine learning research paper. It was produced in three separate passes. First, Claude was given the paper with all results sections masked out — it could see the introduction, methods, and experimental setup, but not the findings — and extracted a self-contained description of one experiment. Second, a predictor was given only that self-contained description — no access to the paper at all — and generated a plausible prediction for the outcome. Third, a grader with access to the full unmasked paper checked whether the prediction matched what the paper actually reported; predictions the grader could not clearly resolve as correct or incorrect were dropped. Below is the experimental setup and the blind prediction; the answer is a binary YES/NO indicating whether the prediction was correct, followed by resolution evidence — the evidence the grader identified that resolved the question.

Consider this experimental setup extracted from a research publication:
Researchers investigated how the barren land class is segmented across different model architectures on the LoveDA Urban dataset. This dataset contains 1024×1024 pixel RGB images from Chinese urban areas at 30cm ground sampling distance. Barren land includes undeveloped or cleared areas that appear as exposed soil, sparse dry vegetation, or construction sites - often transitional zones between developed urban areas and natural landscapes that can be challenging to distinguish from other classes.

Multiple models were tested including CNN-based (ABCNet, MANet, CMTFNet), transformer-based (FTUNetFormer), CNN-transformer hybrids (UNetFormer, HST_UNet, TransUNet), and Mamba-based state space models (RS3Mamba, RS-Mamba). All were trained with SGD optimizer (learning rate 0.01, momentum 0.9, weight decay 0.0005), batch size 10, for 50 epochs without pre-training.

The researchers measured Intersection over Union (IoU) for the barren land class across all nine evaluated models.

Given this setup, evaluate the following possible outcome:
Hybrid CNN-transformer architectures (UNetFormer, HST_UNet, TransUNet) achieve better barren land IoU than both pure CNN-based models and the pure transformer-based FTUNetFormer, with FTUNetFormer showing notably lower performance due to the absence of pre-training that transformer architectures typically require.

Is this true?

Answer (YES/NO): NO